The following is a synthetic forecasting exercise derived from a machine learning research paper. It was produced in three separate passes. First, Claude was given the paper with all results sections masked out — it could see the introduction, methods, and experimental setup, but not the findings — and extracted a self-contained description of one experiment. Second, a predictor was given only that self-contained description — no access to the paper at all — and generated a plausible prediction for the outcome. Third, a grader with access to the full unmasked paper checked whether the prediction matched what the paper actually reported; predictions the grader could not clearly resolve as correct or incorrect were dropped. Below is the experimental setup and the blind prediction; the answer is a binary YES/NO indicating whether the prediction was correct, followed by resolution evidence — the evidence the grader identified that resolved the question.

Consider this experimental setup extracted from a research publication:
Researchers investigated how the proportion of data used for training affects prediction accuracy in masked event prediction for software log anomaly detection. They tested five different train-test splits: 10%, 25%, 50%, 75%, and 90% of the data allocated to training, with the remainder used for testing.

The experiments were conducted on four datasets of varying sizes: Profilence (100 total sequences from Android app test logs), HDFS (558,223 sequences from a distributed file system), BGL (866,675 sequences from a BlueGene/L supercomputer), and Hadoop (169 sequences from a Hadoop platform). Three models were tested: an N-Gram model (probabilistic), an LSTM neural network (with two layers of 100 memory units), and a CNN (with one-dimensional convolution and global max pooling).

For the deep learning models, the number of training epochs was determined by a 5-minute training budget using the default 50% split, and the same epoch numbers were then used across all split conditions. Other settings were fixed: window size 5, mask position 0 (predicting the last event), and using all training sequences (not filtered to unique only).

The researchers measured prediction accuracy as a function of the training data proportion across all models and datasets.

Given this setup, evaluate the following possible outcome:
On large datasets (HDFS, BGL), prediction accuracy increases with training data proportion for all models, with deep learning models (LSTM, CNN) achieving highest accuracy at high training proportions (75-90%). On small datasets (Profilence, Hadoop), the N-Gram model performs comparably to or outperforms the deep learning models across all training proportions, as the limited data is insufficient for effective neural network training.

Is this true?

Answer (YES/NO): NO